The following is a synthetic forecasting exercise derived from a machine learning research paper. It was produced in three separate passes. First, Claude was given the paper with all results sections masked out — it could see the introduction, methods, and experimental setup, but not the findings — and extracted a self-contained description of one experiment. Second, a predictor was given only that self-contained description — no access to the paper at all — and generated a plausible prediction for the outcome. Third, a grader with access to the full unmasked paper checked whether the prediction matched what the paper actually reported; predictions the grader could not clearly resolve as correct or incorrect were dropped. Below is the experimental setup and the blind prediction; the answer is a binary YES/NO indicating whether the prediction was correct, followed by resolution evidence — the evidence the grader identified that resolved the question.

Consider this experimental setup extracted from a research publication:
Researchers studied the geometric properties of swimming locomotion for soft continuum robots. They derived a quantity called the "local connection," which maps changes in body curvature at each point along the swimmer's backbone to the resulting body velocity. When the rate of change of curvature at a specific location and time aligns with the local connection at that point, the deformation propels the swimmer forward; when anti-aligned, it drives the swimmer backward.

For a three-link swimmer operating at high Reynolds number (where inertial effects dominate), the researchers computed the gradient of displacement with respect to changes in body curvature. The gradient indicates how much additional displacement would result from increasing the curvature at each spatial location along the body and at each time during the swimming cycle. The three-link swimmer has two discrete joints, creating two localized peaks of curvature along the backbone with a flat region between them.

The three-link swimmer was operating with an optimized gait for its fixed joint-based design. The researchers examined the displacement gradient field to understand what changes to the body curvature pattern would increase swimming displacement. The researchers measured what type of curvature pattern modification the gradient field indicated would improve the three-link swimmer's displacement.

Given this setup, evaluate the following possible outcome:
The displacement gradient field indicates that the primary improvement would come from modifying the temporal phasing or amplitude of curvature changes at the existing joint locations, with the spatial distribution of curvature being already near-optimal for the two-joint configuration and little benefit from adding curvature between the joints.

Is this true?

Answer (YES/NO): NO